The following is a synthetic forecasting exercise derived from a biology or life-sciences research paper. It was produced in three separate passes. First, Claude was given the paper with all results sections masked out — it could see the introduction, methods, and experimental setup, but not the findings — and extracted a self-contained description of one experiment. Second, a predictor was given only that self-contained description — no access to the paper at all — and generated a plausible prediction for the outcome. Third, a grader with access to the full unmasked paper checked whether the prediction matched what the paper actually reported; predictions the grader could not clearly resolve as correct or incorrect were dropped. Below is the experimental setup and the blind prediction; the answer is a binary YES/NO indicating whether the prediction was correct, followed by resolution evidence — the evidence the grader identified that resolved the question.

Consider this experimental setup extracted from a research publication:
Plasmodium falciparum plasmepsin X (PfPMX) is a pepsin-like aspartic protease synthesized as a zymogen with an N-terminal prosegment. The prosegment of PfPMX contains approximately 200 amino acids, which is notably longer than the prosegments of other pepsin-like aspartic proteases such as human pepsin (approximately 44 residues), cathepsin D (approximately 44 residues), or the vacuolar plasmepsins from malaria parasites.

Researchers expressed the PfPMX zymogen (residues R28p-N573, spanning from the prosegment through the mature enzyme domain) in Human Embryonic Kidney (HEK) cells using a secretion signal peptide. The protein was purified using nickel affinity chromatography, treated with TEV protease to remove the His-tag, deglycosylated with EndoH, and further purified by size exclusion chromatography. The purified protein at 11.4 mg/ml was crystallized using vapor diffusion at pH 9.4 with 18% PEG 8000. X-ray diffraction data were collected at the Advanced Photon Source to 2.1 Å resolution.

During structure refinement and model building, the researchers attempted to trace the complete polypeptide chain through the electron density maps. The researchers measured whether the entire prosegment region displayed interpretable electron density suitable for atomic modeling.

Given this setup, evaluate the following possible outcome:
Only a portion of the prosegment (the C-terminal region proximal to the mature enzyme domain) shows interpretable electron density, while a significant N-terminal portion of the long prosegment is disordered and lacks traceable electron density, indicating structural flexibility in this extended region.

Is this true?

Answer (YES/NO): NO